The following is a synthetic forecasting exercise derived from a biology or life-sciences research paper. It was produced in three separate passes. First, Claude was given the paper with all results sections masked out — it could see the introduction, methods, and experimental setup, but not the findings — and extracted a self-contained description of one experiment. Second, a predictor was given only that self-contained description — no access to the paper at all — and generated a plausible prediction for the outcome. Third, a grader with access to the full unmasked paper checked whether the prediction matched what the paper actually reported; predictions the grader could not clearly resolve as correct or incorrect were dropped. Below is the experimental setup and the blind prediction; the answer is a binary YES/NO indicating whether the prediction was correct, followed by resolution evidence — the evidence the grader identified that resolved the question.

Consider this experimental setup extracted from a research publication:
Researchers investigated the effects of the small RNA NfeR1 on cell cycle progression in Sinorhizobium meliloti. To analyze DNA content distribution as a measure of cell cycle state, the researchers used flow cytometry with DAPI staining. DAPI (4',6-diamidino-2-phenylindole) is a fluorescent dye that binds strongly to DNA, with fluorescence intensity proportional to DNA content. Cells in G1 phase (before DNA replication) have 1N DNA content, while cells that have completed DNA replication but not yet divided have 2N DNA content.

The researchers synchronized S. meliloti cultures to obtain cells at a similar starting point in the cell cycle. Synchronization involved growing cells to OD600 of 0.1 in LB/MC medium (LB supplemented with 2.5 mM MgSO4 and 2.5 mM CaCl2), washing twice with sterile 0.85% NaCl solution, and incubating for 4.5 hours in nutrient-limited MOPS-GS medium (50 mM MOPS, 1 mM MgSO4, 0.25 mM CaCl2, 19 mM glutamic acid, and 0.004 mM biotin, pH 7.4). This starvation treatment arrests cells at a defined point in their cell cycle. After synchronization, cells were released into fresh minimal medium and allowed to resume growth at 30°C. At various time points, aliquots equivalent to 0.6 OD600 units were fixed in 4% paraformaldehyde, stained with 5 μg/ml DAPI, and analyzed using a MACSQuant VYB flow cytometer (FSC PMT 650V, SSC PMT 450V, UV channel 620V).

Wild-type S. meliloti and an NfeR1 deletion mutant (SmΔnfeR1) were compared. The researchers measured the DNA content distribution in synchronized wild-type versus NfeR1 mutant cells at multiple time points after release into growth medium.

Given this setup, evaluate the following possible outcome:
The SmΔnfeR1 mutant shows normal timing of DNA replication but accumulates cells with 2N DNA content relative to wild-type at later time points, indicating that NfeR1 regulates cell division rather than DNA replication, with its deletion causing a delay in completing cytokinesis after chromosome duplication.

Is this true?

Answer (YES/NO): NO